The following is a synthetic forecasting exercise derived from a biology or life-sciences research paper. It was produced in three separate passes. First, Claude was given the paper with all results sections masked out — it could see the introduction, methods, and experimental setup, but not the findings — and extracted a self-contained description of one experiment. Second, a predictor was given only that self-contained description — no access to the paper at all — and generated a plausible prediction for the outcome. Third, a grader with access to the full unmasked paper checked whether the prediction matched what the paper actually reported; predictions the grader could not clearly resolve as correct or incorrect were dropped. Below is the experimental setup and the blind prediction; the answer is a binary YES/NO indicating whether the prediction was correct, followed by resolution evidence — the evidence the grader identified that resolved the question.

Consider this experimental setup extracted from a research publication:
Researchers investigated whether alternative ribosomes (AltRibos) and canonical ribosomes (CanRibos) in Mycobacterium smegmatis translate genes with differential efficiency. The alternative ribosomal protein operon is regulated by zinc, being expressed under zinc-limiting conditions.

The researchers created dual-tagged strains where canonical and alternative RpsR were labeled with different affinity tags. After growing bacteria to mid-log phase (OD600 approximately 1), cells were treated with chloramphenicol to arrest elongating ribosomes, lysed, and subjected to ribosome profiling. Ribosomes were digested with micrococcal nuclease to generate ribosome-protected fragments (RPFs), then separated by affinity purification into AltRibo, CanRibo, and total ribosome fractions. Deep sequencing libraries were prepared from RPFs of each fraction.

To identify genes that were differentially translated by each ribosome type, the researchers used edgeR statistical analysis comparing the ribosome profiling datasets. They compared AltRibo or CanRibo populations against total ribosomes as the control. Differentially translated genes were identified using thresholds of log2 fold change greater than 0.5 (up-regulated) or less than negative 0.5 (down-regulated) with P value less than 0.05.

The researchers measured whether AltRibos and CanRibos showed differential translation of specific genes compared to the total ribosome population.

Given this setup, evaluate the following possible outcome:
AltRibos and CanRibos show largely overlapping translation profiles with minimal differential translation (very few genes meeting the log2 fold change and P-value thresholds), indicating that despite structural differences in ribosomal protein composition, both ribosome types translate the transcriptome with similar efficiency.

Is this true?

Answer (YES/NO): NO